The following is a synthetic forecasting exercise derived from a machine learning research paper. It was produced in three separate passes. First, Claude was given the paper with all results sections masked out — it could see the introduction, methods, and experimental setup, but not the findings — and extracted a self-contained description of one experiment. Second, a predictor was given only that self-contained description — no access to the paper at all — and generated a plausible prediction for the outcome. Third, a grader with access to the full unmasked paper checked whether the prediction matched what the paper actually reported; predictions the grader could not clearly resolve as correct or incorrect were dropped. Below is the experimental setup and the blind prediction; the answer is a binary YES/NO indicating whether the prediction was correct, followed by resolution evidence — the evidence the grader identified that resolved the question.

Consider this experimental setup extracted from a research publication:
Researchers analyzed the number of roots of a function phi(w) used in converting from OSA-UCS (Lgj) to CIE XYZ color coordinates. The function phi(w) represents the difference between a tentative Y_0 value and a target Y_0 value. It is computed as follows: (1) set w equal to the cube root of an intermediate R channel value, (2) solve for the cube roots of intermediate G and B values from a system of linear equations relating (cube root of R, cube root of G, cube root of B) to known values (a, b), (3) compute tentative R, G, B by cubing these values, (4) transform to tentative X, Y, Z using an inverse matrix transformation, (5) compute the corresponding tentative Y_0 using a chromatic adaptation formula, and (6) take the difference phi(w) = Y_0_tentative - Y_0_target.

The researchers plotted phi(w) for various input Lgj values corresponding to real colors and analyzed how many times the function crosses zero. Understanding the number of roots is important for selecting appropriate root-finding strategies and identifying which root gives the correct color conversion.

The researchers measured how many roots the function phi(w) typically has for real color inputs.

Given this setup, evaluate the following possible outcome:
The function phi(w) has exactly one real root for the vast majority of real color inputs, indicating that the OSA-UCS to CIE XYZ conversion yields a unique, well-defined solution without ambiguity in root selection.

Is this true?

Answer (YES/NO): NO